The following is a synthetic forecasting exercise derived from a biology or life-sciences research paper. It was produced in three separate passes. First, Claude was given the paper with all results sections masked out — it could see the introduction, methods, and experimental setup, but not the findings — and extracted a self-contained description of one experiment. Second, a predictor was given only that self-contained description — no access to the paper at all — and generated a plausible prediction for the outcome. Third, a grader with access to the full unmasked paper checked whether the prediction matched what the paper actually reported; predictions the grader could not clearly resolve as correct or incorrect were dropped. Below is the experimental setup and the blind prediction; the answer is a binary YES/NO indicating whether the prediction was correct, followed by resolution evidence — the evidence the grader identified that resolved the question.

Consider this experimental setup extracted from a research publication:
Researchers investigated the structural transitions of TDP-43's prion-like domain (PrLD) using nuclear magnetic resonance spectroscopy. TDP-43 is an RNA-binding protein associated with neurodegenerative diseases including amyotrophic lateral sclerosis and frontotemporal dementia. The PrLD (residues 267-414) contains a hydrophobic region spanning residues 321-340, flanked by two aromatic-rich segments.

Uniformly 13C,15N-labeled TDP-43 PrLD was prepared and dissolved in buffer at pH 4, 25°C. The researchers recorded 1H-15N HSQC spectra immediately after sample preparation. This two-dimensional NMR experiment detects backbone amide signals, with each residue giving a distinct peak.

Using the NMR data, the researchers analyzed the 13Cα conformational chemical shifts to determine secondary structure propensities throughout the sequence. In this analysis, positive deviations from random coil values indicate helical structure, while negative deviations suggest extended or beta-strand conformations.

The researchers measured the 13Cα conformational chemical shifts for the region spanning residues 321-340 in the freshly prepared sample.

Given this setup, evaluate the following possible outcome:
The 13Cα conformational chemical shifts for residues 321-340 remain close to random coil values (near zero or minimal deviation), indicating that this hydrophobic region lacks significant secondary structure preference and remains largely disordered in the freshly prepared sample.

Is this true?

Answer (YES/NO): NO